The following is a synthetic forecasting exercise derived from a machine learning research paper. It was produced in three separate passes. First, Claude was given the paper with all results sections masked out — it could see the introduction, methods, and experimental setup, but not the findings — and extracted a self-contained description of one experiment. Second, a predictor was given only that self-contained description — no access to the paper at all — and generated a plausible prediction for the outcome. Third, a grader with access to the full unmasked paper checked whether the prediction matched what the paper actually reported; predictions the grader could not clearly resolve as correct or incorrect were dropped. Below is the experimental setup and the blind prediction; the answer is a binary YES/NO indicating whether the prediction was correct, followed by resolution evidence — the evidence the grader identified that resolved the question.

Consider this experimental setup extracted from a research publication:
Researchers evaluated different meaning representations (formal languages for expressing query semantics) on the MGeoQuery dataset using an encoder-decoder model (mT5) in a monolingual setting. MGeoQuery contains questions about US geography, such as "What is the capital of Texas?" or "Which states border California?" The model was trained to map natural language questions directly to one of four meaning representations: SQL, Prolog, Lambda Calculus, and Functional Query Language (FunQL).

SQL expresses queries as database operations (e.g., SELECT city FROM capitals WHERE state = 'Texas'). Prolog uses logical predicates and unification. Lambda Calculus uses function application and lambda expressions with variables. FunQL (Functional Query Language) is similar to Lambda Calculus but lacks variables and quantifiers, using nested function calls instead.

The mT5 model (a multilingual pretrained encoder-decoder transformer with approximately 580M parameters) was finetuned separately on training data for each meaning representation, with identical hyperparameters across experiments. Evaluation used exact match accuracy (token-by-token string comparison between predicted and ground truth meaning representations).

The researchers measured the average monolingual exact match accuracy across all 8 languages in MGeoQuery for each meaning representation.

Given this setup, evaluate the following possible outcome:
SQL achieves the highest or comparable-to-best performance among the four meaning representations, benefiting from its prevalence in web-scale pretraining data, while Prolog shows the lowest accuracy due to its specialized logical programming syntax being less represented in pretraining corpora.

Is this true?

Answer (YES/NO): NO